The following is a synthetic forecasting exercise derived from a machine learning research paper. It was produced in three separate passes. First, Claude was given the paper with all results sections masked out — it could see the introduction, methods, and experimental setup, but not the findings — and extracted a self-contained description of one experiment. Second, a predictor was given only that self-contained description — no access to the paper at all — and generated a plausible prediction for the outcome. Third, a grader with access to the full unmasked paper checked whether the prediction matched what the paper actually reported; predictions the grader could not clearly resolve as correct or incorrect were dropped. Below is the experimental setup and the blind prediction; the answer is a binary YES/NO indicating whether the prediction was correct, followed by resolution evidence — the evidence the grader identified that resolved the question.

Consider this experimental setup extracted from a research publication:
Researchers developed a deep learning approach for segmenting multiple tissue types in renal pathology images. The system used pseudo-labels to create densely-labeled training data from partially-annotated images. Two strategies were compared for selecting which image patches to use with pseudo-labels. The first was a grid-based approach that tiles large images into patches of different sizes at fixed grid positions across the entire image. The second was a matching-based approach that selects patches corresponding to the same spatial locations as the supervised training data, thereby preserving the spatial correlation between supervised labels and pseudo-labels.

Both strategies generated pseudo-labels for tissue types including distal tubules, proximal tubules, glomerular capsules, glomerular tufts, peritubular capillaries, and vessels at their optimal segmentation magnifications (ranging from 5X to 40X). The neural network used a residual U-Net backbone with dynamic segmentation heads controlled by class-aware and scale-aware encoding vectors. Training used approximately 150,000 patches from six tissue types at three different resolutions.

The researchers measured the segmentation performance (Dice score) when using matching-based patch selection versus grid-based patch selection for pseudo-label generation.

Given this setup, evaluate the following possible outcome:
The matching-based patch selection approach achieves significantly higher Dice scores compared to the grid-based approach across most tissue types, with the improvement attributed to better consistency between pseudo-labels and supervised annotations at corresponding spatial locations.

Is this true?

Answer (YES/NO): NO